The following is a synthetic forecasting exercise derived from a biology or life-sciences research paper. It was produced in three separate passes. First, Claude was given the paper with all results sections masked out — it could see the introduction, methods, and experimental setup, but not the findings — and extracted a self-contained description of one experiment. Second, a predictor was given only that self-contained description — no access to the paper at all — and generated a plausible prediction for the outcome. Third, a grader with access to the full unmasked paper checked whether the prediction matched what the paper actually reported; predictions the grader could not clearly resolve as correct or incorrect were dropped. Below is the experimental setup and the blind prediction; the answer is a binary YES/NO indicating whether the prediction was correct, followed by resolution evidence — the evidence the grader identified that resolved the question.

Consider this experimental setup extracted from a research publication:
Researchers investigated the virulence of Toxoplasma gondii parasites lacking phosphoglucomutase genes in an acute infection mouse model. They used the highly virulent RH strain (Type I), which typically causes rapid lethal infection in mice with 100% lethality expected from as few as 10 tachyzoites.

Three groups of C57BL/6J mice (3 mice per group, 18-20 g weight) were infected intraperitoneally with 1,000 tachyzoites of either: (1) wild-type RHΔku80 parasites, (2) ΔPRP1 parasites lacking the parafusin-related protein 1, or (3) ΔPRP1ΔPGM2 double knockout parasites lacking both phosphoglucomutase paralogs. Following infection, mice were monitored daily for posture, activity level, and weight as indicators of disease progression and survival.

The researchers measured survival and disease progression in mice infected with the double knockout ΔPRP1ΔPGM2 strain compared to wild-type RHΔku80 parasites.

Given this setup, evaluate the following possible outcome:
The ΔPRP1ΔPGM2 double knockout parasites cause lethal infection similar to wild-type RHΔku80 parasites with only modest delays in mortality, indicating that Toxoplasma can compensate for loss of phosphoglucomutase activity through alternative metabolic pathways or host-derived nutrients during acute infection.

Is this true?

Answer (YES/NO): NO